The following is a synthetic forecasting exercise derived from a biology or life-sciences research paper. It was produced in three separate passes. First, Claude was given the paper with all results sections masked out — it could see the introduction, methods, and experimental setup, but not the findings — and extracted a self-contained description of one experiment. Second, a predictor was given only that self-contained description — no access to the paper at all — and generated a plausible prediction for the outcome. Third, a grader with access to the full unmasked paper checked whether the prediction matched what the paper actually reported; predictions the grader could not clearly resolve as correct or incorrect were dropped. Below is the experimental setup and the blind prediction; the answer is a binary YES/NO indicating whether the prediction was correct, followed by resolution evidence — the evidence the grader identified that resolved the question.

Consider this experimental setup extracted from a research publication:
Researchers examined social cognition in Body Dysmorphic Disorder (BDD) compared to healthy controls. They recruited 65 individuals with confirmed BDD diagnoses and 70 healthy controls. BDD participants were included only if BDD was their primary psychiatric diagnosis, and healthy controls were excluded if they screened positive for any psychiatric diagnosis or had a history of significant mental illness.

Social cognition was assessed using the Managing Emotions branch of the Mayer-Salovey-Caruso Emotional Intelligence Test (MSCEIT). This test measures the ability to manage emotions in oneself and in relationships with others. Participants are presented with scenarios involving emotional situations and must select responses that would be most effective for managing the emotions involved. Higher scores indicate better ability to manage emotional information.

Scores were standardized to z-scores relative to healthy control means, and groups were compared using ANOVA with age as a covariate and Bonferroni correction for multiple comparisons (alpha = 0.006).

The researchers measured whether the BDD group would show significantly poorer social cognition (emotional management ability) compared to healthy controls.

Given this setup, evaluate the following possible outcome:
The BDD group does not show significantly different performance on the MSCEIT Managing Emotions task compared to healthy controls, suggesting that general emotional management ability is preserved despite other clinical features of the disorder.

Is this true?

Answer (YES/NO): YES